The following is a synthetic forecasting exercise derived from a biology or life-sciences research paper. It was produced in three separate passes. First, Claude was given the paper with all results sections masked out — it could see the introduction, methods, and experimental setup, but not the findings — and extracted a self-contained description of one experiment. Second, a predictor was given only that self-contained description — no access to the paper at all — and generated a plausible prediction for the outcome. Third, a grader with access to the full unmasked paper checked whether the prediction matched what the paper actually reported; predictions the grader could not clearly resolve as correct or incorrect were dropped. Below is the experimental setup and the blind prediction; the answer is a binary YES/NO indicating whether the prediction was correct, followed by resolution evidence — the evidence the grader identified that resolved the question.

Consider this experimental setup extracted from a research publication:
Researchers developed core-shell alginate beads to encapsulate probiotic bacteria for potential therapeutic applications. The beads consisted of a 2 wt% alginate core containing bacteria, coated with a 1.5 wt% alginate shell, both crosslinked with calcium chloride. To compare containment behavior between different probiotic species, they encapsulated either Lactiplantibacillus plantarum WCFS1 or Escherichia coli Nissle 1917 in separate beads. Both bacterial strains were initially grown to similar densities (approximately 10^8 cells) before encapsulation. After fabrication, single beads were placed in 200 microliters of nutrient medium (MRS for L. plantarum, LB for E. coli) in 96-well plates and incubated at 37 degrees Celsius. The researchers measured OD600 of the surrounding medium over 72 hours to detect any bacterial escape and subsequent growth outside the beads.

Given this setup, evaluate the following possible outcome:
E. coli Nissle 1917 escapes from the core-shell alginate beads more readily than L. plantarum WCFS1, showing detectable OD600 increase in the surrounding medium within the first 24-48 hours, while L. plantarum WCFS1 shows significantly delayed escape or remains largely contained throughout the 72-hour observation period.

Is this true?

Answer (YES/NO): YES